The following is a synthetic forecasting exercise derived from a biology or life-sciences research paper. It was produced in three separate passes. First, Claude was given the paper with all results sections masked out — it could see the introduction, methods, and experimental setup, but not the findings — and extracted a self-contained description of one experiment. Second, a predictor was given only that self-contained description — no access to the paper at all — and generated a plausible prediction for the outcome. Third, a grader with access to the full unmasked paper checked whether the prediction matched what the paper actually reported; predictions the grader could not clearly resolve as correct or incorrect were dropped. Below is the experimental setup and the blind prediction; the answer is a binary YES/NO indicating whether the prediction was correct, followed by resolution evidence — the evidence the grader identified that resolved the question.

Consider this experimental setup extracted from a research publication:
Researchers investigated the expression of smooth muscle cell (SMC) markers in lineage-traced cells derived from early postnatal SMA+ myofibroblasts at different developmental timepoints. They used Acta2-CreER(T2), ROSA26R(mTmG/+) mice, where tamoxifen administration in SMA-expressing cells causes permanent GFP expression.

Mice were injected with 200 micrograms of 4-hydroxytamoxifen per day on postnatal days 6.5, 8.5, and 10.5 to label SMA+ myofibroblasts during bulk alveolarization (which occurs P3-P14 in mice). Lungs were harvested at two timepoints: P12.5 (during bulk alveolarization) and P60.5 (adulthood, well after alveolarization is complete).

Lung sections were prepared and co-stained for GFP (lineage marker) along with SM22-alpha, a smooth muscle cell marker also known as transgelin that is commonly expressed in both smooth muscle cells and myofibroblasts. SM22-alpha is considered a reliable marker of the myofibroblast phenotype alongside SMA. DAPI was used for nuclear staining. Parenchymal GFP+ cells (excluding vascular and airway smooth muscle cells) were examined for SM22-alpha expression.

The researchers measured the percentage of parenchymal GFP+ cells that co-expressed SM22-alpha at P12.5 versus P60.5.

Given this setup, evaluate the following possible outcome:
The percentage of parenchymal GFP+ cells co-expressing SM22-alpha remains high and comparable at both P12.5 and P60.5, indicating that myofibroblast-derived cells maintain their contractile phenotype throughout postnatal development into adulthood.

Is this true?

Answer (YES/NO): NO